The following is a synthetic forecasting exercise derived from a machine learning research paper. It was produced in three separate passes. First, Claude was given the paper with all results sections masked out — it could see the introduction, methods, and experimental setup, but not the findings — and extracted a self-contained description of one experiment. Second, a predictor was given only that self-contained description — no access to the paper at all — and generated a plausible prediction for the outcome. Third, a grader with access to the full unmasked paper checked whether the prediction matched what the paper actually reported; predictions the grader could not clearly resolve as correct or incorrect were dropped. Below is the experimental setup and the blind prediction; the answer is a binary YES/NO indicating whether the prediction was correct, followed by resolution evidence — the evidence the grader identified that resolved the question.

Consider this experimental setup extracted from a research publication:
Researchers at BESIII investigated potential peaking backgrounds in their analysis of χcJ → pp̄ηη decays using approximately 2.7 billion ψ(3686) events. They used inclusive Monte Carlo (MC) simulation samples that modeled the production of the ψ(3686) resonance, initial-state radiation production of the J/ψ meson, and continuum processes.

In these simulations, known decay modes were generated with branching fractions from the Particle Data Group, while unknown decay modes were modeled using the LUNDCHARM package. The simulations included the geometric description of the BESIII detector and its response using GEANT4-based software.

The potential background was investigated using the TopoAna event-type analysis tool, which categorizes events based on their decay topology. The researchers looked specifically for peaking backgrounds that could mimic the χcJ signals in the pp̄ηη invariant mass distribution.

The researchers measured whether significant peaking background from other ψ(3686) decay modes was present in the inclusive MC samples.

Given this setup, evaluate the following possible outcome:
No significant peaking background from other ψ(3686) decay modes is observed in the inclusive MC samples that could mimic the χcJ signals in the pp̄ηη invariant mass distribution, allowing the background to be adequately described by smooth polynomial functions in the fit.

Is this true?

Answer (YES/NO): YES